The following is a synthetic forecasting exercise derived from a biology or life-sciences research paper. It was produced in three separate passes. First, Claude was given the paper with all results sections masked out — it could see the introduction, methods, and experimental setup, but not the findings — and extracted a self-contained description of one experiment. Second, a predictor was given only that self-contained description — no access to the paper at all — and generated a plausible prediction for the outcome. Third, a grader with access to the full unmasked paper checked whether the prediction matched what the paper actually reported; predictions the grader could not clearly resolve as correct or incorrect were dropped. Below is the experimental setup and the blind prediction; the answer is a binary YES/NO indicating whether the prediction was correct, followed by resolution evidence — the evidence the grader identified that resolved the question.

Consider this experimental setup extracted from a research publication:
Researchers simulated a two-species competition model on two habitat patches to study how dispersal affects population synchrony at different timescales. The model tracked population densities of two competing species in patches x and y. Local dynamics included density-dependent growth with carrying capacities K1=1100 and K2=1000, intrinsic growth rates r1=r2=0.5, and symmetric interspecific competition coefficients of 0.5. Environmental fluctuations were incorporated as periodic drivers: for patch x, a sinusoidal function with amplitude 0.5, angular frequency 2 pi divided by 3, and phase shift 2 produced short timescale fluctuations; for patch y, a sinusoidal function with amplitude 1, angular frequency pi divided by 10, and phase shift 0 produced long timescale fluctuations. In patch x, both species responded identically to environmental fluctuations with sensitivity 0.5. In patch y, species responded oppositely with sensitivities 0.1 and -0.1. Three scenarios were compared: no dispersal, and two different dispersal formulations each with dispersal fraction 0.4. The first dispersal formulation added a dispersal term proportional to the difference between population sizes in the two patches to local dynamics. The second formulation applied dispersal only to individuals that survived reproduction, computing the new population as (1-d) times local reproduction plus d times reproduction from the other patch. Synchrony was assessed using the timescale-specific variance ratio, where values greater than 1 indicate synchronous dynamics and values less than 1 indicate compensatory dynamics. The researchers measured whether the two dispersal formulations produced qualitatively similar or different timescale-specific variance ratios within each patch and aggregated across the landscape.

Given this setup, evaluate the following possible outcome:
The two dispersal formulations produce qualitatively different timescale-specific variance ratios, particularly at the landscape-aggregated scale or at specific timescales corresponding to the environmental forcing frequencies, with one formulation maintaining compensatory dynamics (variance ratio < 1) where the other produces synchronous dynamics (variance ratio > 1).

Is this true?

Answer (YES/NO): YES